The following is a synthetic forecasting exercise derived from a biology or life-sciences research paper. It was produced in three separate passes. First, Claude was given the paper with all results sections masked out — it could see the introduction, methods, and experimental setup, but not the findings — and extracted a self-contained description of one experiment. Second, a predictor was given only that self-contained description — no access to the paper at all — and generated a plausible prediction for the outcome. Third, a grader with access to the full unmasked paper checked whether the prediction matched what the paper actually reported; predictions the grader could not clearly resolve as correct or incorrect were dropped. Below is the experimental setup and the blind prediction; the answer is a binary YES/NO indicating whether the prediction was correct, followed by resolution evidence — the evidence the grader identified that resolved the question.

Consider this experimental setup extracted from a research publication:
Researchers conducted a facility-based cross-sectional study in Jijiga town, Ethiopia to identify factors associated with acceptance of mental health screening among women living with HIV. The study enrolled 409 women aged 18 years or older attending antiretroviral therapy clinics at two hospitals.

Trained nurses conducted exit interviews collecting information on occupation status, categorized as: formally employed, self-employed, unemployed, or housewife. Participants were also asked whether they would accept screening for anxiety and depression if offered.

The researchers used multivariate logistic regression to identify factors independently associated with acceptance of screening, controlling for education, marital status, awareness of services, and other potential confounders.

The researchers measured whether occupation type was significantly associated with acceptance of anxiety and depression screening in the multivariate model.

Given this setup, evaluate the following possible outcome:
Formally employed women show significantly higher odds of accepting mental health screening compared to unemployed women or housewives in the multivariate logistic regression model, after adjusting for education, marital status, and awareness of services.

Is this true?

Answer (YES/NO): NO